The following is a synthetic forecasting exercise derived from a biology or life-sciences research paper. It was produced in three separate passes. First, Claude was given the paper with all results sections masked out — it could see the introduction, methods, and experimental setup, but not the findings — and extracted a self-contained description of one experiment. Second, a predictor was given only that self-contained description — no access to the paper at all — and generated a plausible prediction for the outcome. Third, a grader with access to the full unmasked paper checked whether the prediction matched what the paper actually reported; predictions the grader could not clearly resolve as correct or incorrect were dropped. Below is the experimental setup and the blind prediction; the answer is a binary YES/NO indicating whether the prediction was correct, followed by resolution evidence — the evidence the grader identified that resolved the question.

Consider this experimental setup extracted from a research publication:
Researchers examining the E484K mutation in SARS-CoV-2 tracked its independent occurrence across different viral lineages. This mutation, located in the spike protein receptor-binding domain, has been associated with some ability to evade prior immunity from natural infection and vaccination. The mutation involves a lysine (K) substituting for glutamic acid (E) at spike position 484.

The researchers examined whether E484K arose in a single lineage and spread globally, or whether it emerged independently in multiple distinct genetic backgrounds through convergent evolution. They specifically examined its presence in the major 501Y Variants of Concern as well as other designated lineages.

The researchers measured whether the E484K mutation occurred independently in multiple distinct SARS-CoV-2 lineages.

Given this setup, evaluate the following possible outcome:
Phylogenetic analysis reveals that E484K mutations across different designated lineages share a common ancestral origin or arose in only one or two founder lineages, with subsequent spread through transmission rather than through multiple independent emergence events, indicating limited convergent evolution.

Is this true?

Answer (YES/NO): NO